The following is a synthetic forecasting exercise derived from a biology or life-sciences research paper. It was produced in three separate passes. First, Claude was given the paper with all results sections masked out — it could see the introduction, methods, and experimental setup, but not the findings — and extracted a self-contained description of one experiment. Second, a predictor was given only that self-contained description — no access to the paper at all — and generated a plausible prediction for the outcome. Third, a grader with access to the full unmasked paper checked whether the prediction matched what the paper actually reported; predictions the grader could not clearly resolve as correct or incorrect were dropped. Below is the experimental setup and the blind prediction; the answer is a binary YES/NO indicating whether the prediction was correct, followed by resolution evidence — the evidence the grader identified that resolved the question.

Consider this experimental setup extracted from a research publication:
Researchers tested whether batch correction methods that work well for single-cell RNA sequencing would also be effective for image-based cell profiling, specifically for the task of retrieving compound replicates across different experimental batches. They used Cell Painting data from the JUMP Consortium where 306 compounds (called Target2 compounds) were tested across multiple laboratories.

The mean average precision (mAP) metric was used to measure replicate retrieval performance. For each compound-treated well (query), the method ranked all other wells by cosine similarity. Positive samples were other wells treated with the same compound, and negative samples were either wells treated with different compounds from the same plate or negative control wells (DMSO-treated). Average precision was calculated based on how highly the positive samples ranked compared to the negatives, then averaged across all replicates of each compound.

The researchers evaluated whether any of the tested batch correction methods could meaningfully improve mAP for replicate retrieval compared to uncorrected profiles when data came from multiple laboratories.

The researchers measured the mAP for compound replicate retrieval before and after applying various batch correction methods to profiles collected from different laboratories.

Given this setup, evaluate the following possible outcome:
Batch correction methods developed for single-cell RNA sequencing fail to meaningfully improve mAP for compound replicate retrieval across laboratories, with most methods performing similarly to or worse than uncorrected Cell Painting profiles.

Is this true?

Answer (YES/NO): NO